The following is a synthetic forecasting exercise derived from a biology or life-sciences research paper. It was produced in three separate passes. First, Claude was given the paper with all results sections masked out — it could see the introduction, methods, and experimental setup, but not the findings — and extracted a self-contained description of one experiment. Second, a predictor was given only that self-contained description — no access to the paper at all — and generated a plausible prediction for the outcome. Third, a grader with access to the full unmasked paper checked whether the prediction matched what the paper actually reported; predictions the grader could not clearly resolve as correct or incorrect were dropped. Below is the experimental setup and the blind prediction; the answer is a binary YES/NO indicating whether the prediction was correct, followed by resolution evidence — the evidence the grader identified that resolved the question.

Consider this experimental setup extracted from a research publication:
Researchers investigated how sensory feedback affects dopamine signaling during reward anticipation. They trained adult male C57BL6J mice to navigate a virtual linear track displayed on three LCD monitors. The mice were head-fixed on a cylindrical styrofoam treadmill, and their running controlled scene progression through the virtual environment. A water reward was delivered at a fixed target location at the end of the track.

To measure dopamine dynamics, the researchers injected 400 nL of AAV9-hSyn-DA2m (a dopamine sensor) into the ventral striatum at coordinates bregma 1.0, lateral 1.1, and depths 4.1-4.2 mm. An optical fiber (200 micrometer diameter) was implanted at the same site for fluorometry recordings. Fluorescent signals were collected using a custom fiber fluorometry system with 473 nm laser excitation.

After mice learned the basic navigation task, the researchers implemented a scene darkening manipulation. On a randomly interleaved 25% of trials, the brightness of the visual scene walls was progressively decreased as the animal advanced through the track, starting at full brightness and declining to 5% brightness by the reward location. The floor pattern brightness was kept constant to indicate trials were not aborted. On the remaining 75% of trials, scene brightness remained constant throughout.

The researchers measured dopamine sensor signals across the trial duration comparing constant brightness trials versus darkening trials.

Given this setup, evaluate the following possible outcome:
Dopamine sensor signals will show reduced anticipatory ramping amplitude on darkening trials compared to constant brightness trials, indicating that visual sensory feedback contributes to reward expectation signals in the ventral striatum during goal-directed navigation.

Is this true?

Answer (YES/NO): NO